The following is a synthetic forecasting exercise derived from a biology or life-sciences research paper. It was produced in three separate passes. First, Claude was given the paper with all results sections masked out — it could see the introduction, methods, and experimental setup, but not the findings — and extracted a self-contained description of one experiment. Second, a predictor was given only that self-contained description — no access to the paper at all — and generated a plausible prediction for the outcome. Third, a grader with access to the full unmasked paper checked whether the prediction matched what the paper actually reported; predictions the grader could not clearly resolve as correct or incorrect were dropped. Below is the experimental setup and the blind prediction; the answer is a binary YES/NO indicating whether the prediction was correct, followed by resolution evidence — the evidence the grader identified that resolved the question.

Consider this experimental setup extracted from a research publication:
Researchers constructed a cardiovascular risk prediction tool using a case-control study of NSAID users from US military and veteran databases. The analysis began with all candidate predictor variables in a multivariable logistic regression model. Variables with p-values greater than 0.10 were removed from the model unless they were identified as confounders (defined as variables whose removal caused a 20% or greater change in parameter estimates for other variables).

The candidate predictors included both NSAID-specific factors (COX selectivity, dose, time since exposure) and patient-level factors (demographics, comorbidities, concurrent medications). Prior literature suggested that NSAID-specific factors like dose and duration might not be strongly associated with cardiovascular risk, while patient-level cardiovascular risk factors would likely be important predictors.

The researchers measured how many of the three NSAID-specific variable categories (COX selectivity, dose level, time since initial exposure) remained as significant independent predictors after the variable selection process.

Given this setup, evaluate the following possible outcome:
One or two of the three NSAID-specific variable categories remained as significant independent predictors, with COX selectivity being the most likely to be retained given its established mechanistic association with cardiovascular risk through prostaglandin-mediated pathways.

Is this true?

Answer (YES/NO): NO